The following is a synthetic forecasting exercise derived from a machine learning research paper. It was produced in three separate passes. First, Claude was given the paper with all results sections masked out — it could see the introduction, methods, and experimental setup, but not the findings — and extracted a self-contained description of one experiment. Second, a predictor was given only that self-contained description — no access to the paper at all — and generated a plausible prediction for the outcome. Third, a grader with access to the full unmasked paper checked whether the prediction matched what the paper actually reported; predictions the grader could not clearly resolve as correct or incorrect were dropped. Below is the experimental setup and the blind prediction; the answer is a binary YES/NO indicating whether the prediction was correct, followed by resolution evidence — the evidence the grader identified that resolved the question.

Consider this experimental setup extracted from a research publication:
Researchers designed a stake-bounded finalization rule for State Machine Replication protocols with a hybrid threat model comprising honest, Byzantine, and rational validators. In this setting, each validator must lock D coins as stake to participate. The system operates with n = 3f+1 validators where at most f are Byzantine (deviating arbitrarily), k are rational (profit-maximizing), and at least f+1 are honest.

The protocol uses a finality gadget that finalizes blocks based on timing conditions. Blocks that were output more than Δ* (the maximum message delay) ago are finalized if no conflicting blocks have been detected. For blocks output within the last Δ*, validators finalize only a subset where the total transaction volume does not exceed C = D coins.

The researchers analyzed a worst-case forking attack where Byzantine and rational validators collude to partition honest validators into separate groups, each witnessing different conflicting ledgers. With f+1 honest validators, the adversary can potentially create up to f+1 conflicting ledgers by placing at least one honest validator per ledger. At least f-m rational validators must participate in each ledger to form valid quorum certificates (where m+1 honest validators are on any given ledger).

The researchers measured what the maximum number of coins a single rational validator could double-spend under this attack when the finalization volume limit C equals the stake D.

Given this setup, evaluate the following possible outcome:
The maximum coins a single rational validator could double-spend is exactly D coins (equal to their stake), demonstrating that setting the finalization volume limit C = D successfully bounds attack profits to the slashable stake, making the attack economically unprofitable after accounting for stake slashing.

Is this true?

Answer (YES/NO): YES